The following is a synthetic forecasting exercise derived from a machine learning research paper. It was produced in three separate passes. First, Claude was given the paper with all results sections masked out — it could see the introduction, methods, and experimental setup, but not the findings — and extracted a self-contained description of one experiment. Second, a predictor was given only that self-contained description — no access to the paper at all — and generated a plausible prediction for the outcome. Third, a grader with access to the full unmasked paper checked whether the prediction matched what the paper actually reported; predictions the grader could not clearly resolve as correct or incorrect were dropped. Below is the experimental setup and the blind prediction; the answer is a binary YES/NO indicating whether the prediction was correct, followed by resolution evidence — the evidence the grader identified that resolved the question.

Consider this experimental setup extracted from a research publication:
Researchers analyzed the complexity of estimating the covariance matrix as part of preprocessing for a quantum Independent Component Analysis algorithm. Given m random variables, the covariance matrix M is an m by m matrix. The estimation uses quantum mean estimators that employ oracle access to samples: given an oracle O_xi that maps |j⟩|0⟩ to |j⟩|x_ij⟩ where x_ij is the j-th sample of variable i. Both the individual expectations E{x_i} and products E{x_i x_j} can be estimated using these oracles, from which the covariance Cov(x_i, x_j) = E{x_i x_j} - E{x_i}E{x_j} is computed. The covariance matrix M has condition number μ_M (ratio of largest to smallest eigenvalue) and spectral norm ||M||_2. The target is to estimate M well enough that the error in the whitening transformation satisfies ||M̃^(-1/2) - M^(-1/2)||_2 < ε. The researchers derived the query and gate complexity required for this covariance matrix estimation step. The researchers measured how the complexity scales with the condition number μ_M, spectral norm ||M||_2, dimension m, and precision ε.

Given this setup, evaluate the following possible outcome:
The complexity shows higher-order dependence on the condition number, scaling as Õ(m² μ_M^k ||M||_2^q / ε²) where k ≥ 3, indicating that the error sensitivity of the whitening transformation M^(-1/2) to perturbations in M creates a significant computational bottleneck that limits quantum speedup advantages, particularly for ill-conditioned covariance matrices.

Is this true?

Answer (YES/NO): NO